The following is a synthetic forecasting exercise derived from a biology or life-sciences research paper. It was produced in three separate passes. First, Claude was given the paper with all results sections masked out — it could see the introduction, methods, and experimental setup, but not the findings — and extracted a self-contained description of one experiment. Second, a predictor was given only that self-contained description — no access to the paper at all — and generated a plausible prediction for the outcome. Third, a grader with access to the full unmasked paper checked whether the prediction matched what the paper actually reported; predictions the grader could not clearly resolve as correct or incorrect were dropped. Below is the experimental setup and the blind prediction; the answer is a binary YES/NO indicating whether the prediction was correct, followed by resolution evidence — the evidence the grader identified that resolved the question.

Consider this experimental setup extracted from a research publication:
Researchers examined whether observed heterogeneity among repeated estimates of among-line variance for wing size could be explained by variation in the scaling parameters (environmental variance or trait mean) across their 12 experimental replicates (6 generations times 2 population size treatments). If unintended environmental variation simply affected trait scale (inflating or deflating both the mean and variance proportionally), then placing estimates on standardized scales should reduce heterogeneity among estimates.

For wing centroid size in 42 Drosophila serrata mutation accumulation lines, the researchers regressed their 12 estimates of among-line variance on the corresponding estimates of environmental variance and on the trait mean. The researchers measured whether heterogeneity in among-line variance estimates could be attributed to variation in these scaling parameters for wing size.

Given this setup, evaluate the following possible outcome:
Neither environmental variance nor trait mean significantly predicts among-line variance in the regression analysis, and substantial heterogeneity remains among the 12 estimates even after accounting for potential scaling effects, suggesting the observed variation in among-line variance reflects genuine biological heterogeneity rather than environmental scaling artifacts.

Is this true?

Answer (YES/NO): NO